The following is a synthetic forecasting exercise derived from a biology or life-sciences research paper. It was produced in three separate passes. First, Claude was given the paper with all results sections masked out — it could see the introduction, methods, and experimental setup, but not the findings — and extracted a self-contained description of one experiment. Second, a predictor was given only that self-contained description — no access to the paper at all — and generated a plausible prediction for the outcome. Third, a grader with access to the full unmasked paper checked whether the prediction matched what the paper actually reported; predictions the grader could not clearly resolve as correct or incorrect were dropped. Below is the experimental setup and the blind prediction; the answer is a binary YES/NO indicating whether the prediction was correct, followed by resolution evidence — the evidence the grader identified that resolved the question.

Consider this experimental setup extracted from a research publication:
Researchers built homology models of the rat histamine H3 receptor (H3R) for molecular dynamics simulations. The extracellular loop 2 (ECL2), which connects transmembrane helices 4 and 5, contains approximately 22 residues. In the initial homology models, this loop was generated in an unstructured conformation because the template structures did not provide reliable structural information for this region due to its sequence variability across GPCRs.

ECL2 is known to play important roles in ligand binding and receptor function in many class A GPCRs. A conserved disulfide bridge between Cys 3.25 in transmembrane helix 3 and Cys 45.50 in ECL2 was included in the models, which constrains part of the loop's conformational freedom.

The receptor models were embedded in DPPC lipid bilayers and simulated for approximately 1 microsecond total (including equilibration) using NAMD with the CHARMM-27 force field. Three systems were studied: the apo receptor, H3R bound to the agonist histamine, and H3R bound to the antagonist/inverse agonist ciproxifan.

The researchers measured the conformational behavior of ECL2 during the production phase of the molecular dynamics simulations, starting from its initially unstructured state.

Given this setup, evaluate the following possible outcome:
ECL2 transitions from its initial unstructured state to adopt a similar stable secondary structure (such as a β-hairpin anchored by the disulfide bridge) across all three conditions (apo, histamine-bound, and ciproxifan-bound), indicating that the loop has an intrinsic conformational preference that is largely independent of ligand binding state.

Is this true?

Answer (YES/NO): NO